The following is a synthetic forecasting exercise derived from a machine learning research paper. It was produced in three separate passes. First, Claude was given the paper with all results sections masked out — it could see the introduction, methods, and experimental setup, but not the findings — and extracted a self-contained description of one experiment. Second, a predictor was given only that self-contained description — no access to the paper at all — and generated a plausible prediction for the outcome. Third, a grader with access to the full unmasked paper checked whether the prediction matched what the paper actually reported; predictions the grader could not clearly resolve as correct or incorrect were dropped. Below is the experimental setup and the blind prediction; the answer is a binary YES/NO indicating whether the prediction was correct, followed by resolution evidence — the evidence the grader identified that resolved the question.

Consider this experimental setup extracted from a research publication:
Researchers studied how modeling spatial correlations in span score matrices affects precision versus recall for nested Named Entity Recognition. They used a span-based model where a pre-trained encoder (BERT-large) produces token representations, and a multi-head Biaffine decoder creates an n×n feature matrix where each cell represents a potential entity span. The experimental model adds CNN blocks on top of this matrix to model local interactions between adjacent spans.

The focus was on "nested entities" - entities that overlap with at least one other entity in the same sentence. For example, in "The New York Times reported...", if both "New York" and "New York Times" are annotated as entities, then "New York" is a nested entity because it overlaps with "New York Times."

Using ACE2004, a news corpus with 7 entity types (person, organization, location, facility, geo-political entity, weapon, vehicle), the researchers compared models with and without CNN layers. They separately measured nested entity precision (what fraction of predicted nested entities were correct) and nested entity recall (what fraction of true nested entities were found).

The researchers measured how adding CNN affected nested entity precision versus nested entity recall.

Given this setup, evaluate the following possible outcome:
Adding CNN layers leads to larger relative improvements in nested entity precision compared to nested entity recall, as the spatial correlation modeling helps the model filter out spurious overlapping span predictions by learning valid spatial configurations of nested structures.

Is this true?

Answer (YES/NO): NO